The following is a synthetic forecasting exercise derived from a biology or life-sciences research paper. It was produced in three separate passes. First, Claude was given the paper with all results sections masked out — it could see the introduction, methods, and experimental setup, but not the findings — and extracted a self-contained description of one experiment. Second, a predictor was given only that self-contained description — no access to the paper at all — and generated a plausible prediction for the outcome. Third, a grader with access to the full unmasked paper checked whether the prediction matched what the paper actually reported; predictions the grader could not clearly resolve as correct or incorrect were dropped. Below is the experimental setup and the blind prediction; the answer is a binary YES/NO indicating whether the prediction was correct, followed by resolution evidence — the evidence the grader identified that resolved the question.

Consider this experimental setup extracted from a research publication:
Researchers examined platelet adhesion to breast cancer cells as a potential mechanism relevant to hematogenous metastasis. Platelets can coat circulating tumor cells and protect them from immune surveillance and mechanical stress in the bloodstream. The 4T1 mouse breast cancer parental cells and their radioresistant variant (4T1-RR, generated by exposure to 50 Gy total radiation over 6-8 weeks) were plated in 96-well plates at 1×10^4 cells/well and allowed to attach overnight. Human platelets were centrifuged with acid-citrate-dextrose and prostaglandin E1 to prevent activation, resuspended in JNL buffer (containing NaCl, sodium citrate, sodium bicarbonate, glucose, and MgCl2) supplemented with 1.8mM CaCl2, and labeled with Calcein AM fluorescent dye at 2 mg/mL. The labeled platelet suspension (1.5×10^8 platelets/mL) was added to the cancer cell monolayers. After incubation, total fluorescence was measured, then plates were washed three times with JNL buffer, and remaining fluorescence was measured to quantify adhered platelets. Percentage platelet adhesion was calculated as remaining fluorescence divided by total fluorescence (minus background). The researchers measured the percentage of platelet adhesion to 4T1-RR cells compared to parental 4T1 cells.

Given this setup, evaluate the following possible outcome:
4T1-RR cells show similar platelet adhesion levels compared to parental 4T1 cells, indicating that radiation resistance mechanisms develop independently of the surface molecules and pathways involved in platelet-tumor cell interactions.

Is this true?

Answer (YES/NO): NO